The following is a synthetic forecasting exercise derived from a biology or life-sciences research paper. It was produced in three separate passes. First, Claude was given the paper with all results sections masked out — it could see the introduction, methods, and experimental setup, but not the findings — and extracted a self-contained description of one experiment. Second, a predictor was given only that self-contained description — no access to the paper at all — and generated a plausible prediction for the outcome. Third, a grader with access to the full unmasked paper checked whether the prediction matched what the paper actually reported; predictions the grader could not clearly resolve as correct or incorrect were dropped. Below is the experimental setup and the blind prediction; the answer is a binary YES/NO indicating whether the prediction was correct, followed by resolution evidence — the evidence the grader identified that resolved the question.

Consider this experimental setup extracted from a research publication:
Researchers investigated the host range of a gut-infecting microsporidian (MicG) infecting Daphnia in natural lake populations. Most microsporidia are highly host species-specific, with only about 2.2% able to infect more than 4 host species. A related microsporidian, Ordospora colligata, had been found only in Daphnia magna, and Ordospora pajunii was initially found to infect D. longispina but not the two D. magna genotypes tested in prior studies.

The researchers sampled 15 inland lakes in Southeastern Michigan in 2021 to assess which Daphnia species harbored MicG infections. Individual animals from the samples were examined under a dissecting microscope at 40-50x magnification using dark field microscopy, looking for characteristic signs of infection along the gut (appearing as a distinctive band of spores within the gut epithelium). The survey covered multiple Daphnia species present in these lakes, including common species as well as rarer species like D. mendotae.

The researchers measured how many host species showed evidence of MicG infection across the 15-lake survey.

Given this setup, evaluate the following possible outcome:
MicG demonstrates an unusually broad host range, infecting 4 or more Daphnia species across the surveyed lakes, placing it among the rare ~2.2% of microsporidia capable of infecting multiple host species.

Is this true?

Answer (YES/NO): YES